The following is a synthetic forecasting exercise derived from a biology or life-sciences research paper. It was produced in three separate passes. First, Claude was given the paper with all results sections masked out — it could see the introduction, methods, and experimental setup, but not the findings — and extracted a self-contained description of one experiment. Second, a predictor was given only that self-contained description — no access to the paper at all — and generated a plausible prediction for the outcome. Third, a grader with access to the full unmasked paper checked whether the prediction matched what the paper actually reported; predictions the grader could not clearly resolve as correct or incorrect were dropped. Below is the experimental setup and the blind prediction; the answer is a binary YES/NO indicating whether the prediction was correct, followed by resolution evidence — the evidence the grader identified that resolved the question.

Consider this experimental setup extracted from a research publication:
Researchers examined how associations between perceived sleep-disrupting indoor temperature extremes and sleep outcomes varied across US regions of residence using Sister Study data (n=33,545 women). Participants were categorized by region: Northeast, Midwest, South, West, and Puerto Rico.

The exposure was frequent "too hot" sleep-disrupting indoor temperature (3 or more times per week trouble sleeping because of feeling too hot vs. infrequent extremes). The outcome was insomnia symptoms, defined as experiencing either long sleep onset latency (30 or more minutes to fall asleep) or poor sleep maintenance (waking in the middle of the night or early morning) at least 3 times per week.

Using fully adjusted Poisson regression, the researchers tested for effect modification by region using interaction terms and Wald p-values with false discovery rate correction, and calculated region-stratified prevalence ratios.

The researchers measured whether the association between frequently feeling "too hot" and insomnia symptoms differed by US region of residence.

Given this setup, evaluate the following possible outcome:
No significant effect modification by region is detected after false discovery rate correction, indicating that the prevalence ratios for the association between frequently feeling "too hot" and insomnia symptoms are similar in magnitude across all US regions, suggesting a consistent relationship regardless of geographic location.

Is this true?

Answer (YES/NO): YES